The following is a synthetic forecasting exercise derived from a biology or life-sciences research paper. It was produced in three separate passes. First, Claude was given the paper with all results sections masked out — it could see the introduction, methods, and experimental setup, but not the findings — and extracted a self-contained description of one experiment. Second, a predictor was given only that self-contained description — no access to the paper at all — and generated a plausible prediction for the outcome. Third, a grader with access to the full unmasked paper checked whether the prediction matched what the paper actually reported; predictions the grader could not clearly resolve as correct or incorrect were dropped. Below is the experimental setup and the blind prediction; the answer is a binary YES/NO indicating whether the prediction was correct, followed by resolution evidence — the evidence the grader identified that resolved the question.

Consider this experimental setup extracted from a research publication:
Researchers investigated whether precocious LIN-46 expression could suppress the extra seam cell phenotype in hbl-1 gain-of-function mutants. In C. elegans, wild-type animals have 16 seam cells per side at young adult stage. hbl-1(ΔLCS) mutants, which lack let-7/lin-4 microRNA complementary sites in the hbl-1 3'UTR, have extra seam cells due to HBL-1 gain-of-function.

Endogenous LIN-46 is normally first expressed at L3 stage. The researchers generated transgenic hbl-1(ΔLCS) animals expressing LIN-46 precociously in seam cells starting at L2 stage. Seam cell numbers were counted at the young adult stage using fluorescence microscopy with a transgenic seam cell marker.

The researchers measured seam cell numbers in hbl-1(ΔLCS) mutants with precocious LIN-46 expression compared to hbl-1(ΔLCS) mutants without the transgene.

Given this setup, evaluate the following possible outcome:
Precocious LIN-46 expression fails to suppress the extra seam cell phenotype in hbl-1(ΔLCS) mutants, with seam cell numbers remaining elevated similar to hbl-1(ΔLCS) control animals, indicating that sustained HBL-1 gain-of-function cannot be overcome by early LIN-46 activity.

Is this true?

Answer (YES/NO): NO